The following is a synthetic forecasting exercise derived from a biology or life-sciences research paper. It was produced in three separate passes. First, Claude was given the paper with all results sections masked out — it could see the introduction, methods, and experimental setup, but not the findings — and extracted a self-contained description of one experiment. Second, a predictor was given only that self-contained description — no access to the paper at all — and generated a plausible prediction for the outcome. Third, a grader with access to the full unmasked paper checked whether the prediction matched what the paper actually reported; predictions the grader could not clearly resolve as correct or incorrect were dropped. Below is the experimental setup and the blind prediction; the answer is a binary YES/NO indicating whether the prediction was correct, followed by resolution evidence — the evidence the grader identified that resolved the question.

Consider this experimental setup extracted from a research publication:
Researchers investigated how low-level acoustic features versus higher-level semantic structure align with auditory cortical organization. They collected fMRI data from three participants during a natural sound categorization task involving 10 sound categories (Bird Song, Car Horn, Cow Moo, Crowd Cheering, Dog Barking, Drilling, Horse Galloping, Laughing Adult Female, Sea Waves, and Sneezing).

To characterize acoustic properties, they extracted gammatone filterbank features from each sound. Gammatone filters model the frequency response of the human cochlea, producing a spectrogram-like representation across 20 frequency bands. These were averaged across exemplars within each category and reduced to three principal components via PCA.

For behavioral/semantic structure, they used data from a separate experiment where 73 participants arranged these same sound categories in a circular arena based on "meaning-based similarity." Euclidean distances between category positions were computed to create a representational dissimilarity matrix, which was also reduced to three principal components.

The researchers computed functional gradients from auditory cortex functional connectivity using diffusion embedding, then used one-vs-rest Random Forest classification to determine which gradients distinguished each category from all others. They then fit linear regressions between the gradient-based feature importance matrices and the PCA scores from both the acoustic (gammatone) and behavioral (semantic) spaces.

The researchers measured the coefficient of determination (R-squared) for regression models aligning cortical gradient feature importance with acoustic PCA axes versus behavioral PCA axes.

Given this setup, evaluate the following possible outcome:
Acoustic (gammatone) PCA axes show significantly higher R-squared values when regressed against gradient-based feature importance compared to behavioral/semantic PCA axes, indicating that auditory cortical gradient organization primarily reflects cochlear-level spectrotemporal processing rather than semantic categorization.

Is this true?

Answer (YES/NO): NO